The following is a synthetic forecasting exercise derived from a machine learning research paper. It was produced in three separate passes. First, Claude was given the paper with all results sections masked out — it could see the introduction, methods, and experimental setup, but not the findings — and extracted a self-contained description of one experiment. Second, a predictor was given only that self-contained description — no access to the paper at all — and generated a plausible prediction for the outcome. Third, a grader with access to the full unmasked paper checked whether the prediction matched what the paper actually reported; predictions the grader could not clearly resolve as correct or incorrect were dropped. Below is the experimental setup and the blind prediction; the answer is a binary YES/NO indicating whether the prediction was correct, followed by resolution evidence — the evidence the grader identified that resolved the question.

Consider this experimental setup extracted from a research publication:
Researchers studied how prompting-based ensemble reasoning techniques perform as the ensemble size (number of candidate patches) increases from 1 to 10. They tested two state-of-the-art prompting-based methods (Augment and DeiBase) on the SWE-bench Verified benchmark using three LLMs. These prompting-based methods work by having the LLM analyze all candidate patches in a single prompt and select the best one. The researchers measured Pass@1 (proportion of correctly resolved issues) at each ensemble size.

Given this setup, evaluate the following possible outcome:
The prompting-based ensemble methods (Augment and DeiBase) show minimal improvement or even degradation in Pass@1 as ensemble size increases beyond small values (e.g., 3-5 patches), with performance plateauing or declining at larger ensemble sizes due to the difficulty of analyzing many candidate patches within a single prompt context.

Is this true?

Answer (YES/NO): YES